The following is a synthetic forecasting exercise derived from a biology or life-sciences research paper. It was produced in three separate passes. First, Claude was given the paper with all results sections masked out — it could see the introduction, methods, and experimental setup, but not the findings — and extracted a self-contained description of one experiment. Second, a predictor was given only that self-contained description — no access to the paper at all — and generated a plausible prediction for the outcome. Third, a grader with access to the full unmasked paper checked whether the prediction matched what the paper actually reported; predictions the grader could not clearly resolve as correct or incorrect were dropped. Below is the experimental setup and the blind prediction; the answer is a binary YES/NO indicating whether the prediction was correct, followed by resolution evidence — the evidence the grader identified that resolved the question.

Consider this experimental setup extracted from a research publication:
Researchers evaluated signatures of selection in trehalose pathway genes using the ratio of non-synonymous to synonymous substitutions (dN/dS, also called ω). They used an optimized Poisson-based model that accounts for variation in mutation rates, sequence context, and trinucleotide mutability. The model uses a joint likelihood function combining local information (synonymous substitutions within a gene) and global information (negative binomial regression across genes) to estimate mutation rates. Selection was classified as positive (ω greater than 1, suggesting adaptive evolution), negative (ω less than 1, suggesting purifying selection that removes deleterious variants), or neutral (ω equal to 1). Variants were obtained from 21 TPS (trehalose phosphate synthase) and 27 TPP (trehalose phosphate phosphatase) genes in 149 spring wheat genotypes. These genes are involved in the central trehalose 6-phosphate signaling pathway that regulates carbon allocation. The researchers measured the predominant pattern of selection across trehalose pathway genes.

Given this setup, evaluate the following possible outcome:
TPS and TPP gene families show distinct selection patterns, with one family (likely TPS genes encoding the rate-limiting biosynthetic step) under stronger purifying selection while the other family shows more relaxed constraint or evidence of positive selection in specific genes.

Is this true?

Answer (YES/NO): YES